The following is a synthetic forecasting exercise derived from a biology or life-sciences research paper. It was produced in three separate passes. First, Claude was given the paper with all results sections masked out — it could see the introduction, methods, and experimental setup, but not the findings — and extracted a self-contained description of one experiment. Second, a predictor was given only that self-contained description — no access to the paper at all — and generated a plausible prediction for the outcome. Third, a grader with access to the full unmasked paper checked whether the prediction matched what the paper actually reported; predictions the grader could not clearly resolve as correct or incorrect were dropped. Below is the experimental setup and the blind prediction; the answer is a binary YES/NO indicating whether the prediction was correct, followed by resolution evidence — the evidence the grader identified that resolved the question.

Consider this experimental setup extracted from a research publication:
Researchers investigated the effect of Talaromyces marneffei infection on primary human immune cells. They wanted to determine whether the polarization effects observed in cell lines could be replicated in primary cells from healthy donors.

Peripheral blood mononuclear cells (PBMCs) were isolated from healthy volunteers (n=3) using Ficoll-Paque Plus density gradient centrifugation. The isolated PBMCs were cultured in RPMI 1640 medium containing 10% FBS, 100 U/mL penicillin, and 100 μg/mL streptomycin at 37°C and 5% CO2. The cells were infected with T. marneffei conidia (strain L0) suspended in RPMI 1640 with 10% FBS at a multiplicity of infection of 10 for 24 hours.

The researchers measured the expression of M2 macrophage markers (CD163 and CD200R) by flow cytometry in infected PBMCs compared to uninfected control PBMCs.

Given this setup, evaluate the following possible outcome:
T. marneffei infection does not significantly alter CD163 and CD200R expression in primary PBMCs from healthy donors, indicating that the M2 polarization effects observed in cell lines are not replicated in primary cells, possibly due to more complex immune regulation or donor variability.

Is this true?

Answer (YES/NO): NO